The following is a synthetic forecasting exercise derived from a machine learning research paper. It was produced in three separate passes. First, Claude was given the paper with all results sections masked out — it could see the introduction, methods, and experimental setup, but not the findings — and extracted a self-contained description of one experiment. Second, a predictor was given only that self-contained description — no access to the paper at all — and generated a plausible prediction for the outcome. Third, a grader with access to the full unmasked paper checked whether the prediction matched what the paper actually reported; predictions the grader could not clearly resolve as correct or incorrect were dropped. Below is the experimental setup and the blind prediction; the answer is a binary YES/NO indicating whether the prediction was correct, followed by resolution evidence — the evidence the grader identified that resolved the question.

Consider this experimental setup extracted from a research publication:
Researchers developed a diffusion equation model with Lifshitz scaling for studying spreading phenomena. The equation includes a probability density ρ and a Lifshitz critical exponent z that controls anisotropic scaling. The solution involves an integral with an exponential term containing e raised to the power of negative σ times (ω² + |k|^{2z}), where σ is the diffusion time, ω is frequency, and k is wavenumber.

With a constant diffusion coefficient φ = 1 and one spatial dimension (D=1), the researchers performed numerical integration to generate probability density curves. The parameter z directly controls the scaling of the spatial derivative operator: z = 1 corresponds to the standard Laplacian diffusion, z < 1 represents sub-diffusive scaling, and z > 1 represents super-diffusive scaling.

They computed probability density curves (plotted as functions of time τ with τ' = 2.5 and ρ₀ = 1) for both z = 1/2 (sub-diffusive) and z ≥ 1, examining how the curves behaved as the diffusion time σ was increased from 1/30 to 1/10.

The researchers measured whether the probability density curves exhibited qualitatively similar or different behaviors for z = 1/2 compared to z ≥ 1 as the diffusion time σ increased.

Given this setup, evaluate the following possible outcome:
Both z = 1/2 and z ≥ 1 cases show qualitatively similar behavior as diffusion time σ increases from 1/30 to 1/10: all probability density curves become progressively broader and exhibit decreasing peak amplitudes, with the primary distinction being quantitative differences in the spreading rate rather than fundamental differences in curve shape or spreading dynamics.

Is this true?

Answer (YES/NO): NO